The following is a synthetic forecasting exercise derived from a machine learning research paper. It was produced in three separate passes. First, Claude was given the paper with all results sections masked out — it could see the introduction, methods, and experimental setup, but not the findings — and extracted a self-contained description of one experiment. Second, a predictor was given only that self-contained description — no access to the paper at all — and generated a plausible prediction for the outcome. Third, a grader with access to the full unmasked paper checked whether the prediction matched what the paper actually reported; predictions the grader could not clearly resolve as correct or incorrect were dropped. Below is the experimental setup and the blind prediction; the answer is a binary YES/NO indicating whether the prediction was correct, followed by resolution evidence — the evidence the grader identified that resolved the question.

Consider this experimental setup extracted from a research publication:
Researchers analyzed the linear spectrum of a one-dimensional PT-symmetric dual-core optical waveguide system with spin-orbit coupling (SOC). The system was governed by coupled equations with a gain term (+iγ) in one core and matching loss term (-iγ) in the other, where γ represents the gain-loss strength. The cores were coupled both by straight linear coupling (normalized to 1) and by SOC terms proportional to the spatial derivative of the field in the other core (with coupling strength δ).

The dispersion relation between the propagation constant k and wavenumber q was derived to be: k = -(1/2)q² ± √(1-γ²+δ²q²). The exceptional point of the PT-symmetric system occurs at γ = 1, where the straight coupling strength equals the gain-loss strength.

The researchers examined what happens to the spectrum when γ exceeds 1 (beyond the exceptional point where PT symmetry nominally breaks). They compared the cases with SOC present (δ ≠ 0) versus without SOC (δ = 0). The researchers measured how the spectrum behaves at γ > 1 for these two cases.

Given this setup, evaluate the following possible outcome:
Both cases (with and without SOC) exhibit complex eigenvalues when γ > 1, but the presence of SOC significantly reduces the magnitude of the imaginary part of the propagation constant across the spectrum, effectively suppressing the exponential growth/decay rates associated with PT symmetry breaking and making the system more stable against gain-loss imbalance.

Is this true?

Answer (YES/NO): NO